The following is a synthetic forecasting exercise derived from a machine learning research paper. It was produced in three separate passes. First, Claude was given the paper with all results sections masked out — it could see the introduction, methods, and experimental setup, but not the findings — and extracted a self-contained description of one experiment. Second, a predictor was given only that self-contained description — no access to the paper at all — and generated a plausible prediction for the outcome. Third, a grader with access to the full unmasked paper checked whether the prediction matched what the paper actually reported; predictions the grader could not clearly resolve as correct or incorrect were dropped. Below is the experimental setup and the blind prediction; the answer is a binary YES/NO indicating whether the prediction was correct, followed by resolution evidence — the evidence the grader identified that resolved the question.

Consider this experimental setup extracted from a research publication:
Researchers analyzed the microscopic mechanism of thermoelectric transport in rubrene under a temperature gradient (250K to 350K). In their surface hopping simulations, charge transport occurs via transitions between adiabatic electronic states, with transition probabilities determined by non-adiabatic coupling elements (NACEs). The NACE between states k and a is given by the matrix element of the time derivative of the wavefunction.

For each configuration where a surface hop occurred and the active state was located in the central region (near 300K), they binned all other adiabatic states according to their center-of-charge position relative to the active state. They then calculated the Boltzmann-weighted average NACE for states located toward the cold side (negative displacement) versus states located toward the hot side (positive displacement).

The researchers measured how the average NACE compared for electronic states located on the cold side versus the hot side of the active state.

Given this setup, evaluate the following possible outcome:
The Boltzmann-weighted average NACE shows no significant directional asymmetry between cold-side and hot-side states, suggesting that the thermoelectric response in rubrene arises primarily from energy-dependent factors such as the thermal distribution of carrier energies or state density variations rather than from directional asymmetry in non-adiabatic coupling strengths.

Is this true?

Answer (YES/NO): NO